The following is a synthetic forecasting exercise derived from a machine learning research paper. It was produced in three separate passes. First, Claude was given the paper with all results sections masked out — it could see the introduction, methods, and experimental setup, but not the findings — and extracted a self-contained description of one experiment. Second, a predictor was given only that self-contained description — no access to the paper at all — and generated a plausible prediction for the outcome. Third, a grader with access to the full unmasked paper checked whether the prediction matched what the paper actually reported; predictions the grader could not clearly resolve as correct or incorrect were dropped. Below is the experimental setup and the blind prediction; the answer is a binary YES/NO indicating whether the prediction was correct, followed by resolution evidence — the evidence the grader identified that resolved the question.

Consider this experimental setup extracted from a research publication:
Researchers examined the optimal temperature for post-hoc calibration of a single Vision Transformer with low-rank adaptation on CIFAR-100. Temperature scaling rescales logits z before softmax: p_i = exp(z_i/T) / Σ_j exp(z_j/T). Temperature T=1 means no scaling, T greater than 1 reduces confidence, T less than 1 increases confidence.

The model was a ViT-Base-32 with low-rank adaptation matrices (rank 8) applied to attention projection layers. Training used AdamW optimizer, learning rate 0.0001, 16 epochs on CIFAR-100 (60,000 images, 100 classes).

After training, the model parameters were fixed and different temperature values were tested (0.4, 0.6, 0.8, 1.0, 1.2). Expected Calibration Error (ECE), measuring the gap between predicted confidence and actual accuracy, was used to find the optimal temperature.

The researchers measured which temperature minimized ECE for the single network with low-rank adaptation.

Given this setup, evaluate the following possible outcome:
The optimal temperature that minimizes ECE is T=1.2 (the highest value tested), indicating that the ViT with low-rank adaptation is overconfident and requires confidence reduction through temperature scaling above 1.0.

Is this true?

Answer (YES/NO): NO